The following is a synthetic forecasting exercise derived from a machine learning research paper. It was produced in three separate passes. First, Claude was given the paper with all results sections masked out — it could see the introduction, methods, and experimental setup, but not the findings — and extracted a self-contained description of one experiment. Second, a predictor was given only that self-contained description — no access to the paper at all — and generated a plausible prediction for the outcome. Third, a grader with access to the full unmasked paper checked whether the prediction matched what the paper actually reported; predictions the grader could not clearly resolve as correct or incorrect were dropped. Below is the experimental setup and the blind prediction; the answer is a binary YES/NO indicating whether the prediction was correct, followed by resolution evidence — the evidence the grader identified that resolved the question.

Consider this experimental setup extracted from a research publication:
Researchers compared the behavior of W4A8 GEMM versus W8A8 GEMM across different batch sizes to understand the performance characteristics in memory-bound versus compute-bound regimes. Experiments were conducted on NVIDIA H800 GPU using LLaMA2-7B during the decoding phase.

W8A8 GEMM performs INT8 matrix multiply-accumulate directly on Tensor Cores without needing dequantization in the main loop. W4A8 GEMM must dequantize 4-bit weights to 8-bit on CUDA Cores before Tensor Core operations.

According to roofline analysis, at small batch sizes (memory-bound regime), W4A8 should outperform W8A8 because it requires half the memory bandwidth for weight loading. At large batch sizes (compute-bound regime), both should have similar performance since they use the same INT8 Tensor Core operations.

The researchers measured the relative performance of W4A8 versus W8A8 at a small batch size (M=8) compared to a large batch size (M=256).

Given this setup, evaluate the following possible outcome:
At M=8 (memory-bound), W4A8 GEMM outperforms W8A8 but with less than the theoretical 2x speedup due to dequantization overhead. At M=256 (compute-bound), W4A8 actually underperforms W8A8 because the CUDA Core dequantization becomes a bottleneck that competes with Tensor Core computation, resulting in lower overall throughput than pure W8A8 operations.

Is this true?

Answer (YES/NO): NO